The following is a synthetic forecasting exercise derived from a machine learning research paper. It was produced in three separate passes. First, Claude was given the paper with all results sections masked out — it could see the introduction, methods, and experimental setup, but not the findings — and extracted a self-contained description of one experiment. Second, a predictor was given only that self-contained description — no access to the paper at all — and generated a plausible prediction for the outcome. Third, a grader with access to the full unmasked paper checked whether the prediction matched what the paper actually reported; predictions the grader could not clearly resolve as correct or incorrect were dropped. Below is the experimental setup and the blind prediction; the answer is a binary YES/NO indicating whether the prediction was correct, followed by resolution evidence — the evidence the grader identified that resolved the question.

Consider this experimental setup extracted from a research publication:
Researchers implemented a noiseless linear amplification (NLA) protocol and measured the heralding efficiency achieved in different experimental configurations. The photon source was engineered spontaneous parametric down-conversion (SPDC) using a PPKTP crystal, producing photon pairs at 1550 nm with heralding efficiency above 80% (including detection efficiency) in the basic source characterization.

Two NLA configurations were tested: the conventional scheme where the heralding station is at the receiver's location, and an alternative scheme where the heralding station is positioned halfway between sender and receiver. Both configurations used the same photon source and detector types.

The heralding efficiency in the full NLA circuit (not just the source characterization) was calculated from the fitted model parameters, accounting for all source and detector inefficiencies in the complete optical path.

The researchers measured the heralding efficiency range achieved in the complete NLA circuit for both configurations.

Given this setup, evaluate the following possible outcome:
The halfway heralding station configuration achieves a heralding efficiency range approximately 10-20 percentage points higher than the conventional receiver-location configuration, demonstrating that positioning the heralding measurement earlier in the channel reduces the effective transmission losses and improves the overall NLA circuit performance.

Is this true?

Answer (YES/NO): NO